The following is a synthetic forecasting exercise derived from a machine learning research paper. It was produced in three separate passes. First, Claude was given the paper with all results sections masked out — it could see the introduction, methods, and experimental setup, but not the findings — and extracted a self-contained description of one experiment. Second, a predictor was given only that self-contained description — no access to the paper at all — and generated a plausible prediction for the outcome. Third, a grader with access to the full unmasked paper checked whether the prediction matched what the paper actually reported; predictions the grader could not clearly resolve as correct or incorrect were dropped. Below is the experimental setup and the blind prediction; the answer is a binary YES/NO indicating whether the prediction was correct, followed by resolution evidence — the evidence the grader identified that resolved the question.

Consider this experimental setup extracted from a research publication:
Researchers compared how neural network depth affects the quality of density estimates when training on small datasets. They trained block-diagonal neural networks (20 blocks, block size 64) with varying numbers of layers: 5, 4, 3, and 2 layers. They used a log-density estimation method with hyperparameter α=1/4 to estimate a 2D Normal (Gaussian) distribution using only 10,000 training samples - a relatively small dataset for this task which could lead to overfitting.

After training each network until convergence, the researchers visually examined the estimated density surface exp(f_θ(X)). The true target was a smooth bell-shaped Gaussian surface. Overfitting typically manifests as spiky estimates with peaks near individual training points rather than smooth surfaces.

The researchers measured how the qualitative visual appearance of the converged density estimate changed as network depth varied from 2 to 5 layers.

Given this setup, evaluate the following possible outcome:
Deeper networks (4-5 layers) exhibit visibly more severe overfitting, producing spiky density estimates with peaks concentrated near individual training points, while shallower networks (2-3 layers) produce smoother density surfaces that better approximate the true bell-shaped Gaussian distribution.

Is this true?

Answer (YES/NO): YES